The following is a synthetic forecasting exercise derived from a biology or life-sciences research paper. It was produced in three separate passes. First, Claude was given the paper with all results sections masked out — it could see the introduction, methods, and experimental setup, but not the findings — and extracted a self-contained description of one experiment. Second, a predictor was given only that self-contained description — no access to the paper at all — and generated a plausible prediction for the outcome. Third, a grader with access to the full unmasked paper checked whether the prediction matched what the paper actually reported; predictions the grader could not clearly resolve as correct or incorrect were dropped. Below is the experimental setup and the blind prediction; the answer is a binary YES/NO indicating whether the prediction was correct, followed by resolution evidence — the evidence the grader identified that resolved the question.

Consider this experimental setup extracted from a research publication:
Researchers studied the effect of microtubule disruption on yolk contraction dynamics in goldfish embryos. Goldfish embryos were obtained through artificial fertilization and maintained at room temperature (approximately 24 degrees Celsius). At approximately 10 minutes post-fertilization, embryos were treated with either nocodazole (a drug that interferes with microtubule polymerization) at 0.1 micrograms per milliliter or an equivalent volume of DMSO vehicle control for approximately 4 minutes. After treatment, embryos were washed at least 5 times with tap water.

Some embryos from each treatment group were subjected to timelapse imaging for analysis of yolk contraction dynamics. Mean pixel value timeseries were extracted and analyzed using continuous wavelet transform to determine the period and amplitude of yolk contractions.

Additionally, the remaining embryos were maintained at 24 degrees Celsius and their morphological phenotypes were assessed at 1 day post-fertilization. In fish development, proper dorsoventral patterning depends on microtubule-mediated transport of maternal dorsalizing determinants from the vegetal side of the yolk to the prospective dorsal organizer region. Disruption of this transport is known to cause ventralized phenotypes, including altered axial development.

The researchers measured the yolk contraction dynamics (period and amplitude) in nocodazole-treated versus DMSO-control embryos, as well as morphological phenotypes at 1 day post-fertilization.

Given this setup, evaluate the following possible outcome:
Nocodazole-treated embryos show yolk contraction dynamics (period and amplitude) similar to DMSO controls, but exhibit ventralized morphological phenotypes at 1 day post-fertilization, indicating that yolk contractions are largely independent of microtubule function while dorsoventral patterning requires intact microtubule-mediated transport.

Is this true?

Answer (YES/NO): NO